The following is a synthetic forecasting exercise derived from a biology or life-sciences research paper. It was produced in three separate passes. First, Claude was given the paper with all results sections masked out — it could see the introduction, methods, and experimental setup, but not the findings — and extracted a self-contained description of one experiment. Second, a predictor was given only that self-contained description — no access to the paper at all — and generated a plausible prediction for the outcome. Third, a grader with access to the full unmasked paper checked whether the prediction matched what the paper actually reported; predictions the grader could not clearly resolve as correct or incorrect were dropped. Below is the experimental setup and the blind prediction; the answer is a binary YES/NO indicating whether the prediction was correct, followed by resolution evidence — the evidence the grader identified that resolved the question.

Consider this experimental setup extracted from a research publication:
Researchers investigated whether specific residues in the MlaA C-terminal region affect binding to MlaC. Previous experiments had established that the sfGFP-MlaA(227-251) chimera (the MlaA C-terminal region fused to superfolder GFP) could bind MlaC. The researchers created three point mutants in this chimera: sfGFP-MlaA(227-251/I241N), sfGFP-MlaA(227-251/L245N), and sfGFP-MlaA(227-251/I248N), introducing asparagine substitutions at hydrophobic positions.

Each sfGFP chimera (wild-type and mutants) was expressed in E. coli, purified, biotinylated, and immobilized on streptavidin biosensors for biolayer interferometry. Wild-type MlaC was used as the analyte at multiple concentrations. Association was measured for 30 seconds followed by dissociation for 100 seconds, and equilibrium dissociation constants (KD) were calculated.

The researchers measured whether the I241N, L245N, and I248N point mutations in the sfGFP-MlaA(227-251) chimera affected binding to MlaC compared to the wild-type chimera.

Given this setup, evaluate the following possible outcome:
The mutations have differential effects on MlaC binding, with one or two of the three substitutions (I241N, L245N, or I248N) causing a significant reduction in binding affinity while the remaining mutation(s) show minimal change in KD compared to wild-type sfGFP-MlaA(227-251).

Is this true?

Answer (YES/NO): NO